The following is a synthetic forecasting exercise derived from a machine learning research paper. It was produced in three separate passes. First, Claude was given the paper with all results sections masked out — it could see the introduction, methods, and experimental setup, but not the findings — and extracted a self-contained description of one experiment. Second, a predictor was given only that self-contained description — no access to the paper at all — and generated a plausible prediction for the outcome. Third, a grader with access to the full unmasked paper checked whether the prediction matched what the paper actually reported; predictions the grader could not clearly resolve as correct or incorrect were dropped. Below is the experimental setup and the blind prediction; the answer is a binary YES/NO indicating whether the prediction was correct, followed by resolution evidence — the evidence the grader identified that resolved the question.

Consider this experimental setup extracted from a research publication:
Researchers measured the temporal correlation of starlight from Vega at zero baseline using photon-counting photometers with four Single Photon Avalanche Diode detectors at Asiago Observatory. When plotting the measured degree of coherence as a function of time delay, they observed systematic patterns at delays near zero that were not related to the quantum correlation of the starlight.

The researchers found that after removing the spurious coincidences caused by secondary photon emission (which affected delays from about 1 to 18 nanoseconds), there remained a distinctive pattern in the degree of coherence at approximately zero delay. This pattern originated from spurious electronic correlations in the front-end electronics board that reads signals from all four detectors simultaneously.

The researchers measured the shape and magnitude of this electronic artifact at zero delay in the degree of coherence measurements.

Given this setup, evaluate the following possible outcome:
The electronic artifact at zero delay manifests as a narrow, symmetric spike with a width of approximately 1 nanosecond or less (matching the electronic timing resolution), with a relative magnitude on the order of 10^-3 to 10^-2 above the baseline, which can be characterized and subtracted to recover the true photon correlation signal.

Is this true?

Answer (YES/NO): NO